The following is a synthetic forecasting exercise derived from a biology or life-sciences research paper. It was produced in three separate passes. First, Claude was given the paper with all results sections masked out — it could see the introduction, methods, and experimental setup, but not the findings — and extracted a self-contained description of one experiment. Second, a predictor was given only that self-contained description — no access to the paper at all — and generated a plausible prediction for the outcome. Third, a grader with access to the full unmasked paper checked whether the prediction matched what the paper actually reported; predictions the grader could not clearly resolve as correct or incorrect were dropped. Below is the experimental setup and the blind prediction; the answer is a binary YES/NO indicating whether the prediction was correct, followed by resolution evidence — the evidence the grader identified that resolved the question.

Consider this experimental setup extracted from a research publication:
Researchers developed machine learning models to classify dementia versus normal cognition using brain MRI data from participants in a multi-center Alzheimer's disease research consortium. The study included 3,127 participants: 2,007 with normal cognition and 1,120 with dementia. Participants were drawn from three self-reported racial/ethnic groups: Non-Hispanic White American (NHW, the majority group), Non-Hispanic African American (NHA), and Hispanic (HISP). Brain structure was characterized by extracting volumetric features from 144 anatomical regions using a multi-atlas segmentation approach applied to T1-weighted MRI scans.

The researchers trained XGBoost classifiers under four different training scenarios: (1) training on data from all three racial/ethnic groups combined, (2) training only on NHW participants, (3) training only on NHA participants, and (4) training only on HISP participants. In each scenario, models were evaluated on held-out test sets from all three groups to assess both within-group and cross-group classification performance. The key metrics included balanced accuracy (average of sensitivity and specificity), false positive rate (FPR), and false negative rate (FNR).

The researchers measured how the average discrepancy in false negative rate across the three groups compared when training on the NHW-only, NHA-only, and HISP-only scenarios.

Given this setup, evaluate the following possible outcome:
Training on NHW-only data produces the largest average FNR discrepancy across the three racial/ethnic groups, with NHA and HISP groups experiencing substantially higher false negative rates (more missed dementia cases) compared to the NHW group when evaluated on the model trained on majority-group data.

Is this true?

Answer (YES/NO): NO